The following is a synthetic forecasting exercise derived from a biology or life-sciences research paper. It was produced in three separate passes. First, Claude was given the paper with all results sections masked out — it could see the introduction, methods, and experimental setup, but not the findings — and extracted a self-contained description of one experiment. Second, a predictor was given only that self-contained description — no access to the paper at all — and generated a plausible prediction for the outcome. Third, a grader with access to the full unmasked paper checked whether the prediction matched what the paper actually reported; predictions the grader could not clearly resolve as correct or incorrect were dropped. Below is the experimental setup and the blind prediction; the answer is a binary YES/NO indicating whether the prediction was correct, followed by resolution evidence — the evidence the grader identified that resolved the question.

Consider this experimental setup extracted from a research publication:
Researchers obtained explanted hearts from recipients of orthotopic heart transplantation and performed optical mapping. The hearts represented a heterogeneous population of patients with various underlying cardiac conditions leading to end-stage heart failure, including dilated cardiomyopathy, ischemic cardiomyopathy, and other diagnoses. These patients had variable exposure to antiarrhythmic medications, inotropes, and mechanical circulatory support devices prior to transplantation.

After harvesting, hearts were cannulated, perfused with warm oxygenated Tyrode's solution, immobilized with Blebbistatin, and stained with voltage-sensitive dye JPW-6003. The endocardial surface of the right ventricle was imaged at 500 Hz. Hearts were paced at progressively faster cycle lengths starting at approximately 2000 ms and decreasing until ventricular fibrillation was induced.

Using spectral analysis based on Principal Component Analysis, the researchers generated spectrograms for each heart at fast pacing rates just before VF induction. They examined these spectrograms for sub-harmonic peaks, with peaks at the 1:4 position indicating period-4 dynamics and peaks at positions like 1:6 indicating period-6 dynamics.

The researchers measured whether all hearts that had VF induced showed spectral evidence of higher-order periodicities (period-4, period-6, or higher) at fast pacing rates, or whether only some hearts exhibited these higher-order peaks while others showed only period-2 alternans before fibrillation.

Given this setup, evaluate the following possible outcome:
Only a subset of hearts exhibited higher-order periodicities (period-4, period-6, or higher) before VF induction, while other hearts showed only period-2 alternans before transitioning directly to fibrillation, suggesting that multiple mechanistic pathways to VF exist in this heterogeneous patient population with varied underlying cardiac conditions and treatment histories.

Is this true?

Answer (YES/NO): NO